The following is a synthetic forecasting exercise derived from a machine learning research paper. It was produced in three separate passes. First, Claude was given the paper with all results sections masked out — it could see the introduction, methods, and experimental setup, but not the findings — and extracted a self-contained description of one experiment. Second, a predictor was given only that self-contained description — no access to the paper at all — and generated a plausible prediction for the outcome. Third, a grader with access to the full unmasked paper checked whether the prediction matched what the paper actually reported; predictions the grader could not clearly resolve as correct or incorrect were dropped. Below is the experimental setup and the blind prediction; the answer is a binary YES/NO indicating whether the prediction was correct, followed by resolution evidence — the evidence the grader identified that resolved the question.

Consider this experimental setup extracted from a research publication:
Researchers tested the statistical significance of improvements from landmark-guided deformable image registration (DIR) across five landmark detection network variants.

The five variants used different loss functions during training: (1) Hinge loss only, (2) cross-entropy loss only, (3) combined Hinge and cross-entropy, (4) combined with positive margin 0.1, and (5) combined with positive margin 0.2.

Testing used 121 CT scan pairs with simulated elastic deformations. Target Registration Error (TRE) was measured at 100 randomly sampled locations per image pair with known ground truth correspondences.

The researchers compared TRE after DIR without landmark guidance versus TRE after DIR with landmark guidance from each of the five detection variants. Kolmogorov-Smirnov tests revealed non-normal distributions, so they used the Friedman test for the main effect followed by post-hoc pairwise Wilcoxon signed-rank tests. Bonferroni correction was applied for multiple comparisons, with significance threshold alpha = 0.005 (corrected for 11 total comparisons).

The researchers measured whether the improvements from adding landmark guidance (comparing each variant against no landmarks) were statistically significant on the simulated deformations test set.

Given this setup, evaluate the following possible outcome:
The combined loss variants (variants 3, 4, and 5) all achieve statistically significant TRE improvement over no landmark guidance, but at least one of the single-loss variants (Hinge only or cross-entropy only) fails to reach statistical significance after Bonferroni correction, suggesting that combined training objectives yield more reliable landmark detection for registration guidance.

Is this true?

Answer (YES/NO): NO